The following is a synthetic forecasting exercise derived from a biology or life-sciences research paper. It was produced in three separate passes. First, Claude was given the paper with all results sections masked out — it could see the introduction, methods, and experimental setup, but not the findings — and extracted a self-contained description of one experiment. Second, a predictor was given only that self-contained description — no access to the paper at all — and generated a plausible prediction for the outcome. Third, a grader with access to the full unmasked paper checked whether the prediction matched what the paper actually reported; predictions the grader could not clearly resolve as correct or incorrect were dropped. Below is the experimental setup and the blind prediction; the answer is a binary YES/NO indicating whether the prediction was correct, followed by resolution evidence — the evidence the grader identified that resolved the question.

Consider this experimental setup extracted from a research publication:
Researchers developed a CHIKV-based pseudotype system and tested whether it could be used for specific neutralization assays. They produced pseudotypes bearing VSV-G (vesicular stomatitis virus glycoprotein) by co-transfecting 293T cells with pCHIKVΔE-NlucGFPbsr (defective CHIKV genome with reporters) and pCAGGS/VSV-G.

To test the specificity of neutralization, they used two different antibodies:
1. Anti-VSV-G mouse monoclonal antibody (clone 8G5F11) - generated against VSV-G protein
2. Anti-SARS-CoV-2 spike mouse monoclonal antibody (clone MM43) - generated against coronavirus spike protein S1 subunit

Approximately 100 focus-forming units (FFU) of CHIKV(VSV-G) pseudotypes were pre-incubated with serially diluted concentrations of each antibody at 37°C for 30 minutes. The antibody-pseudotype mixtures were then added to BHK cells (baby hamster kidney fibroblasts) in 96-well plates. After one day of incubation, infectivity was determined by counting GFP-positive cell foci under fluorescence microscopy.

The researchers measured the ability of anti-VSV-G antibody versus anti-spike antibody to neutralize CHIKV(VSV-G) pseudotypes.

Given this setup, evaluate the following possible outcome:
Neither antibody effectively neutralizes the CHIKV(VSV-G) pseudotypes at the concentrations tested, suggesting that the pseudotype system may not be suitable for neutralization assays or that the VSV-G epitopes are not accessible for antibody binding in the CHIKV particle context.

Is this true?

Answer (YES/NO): NO